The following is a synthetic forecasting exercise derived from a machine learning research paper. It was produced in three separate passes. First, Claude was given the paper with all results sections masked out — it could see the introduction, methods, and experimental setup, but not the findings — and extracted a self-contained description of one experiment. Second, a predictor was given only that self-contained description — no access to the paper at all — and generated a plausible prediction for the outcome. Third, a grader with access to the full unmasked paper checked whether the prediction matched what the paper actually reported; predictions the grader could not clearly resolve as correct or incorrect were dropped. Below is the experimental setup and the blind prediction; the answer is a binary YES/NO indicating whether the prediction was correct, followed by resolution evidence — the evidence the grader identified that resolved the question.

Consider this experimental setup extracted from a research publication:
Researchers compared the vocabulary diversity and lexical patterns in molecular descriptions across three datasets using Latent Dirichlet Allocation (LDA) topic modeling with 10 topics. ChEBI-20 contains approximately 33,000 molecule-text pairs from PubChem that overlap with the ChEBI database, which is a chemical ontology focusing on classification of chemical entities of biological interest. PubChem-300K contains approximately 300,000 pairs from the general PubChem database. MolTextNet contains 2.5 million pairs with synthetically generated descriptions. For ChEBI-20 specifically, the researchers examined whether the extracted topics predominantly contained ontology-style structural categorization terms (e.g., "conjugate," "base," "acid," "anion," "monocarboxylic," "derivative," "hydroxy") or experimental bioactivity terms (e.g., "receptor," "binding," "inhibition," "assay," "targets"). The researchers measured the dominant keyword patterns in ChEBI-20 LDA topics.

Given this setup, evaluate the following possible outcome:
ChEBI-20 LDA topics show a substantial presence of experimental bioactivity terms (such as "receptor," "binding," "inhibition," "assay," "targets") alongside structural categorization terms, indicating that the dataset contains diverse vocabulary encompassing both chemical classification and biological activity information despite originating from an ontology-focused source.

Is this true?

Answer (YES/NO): NO